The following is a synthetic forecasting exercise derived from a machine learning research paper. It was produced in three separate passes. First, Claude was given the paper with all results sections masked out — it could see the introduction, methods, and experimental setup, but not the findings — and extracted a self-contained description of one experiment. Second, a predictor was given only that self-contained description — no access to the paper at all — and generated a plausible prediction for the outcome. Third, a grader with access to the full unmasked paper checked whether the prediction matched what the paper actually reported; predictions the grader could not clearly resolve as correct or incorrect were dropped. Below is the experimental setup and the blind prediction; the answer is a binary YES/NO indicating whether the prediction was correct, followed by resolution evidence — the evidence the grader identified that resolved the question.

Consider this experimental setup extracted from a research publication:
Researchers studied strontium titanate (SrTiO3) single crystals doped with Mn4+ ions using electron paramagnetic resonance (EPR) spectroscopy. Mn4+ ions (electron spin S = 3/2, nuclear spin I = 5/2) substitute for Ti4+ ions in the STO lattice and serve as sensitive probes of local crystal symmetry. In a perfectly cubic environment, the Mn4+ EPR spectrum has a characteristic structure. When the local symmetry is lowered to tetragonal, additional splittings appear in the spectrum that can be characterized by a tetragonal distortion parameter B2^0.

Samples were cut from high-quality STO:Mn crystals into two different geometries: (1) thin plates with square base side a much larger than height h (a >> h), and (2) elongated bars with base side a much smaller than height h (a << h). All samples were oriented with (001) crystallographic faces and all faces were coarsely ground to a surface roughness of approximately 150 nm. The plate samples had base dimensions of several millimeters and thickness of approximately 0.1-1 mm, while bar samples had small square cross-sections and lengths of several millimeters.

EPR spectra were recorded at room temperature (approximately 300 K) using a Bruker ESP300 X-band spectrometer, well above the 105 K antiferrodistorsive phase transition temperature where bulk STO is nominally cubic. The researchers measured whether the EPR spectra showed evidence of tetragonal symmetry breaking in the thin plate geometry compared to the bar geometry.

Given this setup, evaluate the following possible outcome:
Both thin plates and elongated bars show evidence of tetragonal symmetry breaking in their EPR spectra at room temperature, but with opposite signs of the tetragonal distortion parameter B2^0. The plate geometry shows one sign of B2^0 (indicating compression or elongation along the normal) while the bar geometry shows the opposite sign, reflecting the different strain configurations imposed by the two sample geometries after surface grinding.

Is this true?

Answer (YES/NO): YES